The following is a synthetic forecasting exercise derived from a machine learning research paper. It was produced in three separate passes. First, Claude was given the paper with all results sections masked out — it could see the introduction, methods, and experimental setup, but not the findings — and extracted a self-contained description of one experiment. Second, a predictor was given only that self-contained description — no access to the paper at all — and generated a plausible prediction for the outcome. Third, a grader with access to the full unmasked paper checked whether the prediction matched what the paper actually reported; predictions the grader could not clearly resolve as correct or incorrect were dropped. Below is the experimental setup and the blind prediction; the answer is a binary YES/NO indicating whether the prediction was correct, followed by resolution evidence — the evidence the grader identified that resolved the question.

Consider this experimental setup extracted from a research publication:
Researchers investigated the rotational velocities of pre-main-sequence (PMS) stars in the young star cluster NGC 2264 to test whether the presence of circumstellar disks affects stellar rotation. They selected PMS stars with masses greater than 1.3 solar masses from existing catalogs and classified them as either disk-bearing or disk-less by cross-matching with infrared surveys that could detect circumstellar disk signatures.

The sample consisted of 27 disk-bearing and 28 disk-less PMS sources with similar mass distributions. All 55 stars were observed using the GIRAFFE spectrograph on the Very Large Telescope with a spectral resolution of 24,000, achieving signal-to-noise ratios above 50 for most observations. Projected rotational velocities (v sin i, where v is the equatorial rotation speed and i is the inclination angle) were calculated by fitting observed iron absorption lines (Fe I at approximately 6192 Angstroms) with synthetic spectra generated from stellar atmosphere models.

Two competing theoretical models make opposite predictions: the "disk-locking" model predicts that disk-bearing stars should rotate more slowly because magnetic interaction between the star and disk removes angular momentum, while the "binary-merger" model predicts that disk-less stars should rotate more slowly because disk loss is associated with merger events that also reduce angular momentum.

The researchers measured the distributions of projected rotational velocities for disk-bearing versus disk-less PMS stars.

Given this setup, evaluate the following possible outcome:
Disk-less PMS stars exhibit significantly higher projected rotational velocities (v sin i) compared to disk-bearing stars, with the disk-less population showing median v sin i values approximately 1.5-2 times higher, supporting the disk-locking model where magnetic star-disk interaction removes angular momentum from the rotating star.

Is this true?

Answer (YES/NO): NO